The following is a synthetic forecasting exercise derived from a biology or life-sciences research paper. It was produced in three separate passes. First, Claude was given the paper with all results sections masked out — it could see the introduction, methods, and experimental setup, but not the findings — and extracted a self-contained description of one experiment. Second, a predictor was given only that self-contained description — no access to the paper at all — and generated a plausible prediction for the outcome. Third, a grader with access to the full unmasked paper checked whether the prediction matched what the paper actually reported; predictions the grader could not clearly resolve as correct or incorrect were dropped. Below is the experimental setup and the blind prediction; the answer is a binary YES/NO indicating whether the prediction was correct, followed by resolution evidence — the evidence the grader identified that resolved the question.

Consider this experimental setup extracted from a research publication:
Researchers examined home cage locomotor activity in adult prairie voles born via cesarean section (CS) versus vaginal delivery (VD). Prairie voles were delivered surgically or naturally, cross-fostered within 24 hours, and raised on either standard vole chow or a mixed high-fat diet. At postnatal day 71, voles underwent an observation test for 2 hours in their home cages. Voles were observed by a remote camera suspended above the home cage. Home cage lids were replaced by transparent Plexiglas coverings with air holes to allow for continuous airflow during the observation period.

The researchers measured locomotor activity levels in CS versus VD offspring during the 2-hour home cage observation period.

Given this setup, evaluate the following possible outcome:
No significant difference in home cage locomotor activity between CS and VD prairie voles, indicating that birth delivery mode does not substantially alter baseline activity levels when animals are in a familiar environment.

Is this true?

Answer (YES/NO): NO